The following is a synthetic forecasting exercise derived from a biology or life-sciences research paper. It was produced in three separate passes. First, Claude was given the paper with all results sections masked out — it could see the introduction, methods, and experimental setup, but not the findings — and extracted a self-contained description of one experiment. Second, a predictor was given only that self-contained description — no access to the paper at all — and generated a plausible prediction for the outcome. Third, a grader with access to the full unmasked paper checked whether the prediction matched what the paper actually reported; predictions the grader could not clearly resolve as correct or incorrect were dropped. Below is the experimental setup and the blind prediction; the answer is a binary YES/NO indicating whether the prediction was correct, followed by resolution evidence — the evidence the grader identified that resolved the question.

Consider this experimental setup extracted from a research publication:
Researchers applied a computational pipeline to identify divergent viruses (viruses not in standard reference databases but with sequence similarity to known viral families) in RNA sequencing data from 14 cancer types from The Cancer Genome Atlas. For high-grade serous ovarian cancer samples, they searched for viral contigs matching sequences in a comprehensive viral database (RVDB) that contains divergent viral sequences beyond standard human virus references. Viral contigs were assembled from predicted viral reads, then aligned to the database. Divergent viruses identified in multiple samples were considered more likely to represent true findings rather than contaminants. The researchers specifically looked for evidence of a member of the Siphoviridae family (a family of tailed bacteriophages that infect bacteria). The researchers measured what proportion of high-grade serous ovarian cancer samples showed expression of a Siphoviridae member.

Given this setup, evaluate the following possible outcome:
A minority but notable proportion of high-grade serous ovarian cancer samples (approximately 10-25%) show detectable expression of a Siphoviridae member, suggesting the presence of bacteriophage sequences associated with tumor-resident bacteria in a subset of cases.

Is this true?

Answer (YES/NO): YES